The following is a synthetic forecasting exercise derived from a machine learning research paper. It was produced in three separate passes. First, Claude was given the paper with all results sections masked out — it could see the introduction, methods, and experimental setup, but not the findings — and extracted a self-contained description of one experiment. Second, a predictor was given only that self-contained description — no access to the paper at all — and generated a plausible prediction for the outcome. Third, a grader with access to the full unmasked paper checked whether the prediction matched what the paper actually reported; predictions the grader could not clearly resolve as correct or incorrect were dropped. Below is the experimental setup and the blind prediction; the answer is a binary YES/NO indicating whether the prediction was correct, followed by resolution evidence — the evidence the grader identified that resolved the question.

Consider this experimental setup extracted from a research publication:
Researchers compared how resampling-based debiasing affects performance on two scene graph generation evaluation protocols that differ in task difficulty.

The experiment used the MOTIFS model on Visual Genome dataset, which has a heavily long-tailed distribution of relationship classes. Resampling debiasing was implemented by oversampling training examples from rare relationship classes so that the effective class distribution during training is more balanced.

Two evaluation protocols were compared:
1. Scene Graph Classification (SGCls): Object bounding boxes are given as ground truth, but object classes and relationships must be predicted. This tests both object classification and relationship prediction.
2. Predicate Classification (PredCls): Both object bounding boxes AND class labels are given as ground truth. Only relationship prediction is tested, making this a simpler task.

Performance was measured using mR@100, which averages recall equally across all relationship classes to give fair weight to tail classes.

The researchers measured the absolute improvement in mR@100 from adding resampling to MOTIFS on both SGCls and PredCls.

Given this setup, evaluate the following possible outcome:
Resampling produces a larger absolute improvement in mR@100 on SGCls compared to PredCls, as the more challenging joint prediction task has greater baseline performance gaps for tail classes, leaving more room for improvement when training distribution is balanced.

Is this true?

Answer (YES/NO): NO